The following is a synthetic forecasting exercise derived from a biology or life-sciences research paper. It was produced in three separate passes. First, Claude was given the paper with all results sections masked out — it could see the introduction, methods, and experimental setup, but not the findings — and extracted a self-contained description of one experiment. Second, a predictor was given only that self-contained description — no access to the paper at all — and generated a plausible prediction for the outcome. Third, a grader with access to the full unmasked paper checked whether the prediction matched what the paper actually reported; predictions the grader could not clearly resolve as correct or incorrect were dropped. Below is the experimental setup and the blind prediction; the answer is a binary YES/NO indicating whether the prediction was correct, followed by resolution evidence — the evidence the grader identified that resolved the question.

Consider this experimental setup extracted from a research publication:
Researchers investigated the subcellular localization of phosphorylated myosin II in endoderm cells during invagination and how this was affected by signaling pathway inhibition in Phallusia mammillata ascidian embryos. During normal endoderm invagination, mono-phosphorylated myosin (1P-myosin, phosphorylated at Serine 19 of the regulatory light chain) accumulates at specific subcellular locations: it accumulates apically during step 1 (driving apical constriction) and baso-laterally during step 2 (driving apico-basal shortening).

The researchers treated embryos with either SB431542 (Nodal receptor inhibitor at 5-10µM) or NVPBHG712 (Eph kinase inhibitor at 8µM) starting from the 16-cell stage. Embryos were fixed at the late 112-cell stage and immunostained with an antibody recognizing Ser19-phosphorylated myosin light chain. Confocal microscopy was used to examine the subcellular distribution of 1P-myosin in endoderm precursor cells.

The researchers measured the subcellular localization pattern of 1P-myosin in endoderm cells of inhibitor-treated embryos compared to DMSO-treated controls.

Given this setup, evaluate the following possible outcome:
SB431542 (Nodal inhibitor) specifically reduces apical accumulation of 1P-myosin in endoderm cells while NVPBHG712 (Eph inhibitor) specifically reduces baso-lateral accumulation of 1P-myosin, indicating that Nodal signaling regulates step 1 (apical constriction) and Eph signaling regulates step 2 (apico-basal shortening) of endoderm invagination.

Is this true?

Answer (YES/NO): NO